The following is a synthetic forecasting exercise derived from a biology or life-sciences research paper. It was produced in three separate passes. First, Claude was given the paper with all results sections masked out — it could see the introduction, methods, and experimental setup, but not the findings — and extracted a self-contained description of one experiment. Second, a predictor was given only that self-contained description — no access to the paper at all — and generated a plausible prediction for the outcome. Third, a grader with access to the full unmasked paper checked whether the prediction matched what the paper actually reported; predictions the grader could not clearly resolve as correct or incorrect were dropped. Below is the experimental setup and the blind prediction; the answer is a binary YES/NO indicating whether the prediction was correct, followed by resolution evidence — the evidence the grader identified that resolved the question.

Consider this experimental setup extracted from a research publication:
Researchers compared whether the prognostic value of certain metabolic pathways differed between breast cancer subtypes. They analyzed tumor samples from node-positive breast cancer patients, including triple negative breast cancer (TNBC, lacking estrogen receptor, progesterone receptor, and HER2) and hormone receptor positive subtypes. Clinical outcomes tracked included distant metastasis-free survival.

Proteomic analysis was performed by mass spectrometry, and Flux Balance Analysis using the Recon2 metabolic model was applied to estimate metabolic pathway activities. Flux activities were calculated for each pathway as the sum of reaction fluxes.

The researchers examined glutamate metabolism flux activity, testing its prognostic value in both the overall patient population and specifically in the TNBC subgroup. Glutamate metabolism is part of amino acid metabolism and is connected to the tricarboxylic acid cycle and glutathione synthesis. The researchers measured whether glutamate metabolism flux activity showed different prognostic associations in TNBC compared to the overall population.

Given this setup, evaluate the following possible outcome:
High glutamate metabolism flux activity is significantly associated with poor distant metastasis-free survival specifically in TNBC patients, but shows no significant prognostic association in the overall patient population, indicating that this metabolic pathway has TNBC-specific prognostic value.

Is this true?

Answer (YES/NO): NO